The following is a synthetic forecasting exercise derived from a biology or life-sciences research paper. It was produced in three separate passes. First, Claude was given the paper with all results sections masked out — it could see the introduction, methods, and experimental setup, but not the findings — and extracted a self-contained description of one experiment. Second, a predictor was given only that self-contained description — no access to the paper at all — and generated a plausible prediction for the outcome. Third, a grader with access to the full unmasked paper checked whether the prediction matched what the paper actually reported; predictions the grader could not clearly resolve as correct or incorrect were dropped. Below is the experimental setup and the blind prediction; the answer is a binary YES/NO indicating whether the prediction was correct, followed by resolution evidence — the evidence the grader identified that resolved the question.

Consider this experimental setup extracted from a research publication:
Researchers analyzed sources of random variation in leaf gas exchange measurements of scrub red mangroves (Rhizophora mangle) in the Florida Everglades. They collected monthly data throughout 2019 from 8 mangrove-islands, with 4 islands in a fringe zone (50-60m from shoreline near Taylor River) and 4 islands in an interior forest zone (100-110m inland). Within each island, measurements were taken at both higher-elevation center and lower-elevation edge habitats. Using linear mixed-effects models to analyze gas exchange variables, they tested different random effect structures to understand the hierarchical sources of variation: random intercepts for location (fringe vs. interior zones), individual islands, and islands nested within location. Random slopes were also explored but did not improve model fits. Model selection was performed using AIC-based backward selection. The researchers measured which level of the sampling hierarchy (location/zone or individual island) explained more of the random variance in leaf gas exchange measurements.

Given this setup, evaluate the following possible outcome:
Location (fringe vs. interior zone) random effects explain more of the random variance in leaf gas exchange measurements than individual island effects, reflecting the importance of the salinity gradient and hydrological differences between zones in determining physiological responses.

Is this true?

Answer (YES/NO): NO